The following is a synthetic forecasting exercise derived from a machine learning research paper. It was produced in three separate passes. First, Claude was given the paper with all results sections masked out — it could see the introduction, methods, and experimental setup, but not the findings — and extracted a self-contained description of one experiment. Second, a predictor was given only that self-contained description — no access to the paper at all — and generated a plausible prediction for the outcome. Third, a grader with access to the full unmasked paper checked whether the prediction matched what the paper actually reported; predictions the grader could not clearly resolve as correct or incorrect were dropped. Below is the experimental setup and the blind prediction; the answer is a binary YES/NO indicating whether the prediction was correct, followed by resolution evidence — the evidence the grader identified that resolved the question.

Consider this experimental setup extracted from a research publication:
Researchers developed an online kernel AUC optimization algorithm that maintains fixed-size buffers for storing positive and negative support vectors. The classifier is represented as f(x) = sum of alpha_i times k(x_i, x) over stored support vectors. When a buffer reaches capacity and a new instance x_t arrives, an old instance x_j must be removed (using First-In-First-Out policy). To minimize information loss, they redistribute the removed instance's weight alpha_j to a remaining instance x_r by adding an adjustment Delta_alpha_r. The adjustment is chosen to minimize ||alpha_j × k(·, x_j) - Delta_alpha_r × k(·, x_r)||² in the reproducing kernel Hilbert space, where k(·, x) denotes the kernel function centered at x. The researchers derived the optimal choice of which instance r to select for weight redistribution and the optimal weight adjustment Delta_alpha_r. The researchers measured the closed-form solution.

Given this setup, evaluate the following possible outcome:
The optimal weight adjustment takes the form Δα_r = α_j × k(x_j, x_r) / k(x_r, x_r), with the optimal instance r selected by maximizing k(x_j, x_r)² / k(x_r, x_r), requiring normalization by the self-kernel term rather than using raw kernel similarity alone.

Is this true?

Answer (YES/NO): NO